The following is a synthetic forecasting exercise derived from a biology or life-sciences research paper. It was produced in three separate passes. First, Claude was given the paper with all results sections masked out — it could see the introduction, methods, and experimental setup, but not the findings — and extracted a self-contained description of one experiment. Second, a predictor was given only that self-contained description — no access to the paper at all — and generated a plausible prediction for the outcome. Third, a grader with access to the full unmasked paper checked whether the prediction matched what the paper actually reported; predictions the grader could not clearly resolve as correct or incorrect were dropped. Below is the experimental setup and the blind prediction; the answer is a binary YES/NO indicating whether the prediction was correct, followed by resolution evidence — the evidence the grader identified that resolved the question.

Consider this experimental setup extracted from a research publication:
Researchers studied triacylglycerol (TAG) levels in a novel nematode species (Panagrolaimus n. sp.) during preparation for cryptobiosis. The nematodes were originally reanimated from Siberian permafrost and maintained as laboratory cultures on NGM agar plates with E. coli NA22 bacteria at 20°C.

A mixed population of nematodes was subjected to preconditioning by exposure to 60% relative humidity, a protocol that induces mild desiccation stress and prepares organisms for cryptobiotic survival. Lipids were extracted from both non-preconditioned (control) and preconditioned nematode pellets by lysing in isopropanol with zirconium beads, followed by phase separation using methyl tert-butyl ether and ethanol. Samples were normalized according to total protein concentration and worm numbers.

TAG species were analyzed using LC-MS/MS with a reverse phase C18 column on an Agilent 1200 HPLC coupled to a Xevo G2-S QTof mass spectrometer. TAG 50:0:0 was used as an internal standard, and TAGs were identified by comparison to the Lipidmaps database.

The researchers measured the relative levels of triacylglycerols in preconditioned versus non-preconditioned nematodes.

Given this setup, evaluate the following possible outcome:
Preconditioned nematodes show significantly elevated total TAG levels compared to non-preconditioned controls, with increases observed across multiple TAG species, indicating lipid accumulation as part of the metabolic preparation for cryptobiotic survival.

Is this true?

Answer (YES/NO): NO